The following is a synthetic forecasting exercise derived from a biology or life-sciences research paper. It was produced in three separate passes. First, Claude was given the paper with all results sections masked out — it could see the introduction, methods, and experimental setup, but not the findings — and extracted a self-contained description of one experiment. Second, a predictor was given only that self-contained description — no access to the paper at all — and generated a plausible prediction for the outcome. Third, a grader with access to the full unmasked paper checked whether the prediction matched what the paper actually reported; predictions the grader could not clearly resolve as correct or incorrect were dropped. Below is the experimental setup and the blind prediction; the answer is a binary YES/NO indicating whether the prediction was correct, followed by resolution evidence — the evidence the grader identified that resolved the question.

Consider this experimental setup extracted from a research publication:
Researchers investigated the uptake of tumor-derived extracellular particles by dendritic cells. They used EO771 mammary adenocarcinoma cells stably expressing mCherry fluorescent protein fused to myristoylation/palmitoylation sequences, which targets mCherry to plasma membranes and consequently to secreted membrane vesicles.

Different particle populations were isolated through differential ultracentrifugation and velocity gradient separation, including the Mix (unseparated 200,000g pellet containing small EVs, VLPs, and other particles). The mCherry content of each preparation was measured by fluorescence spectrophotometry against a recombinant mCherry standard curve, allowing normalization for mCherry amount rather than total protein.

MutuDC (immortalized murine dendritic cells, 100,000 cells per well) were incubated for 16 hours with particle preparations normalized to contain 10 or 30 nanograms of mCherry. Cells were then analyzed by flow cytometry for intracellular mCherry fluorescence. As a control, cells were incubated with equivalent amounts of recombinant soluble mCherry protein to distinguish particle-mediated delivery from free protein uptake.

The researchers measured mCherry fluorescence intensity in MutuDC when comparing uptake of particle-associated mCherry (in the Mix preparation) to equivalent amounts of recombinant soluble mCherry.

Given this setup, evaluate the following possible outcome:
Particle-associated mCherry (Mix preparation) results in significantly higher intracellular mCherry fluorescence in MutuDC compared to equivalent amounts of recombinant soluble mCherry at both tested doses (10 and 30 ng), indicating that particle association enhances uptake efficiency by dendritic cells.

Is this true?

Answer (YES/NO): YES